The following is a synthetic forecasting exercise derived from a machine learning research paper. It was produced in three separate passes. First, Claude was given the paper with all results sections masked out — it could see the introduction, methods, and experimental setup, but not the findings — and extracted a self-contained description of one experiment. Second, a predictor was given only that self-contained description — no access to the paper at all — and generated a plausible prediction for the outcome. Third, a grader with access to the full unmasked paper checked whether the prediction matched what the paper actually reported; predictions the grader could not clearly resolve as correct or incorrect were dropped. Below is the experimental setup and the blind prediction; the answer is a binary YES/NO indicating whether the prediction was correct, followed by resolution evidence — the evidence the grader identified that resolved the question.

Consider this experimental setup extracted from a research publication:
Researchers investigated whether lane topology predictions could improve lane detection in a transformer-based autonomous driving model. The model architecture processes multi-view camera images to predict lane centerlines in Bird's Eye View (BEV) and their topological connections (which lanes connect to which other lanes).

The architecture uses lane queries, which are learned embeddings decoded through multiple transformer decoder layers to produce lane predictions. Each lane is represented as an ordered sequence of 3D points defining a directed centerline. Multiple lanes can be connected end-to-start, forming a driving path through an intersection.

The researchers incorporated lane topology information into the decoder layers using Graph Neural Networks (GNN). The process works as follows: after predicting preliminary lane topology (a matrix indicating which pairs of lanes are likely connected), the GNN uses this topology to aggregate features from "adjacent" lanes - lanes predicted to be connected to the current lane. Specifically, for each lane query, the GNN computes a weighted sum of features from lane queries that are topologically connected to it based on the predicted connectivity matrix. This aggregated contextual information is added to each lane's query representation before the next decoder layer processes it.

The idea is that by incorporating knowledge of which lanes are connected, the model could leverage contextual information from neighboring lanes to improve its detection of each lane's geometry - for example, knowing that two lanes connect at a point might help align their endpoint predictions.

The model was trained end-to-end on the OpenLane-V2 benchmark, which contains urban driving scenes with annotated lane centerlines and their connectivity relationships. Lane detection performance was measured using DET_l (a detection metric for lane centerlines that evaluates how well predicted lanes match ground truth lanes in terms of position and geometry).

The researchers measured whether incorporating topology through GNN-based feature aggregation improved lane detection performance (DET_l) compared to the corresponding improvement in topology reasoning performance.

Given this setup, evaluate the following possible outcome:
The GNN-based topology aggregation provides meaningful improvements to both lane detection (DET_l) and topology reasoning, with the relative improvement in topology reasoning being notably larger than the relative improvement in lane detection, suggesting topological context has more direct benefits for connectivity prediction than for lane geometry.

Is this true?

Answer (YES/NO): NO